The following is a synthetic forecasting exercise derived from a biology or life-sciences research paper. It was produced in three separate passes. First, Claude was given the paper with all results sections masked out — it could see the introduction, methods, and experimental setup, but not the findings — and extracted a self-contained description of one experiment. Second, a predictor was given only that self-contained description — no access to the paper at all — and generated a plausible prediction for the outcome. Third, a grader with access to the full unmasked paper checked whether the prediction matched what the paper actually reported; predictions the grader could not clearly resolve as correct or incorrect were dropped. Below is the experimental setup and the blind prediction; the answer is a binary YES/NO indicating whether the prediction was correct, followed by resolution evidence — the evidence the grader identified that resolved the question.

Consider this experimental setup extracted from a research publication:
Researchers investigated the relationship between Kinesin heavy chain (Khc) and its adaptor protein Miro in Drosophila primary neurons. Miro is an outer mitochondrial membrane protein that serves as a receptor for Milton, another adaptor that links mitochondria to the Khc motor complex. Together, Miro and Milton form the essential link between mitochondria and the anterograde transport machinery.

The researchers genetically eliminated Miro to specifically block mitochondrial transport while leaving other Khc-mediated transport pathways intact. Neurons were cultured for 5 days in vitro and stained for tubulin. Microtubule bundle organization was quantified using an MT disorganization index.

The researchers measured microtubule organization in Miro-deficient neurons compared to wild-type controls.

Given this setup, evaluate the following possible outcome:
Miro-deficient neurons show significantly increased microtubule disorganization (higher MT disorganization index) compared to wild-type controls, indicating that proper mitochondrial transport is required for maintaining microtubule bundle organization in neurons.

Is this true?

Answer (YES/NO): YES